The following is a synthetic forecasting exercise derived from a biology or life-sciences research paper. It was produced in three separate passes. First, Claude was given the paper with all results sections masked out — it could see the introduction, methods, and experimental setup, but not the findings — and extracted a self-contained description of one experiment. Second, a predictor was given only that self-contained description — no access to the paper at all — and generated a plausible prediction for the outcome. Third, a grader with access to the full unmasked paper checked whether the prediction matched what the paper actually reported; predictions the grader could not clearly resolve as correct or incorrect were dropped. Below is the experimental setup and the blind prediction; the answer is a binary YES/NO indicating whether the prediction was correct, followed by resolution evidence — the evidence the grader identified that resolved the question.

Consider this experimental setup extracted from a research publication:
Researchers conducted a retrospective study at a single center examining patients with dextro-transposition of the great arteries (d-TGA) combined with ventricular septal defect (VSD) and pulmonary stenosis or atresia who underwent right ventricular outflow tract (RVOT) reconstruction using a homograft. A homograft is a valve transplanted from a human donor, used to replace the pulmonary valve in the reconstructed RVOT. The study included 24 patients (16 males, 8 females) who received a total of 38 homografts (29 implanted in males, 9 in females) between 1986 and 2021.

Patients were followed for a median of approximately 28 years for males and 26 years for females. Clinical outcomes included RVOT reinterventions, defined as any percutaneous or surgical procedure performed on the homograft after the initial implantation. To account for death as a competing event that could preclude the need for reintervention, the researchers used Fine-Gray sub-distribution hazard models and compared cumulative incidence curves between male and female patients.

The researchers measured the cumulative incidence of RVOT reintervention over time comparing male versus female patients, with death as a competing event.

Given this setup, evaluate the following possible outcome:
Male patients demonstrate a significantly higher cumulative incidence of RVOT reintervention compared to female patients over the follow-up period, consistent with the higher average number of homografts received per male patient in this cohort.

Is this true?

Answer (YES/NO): YES